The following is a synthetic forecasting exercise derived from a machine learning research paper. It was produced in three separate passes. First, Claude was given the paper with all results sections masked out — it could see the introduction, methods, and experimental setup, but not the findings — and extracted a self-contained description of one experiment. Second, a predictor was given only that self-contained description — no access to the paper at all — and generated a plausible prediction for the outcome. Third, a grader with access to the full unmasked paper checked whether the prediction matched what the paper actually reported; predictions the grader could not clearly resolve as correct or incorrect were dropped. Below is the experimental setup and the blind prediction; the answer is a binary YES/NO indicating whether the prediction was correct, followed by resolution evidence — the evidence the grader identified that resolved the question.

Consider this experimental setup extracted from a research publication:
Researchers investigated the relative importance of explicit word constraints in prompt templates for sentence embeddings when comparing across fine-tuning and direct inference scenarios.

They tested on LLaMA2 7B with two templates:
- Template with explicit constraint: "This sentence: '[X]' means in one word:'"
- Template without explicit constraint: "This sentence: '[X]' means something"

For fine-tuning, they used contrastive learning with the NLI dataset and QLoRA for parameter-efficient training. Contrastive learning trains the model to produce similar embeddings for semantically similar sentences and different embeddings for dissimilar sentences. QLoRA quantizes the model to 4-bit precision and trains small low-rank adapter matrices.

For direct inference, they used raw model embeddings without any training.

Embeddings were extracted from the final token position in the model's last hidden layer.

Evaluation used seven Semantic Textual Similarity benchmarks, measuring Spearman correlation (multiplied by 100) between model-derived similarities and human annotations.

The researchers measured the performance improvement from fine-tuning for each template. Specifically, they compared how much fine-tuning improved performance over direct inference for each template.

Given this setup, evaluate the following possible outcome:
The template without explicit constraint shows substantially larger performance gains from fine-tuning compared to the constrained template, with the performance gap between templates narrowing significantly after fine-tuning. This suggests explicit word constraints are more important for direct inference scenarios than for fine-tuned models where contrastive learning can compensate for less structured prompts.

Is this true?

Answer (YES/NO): YES